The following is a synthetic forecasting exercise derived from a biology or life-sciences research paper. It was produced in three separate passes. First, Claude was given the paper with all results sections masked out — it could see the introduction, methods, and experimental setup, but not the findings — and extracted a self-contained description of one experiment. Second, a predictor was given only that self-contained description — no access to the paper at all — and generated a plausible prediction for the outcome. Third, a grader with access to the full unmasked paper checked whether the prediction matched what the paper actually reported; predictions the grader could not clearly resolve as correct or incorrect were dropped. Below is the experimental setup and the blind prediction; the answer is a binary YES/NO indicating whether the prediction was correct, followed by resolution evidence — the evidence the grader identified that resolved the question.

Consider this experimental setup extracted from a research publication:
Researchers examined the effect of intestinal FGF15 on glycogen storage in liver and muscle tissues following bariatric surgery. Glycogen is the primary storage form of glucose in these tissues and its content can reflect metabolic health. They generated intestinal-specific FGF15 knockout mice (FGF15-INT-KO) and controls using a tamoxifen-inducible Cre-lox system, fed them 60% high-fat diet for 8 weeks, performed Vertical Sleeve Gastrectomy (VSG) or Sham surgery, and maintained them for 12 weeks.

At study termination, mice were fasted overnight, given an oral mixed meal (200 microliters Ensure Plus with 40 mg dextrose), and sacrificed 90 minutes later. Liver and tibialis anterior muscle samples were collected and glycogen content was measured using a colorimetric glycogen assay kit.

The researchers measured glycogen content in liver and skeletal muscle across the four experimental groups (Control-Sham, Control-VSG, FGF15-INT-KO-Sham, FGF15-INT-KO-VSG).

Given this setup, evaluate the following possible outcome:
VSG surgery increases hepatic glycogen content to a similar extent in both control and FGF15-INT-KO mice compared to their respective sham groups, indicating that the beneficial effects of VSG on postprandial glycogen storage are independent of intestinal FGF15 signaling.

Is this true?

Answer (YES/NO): NO